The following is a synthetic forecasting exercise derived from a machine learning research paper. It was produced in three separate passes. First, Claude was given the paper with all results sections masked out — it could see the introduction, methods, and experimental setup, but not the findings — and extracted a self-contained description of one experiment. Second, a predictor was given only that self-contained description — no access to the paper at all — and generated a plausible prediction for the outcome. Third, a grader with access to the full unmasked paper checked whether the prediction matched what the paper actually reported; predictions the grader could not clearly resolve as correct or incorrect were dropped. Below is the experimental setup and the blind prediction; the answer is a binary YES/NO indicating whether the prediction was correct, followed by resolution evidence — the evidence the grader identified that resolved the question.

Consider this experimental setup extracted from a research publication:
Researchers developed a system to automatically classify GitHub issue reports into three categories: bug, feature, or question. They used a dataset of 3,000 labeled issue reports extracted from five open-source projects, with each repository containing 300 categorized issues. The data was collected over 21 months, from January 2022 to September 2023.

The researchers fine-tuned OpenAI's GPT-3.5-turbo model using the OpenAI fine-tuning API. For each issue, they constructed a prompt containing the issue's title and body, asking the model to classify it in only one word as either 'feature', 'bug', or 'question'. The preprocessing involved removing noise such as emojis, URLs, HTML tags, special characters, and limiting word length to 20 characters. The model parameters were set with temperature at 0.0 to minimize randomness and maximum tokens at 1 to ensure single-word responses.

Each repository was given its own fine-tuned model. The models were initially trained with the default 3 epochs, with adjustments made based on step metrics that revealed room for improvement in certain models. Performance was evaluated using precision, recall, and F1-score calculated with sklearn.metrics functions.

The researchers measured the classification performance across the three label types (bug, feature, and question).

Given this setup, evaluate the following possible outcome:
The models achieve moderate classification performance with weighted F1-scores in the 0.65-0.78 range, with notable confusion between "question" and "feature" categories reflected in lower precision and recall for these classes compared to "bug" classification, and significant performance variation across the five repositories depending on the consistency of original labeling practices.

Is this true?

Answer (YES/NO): NO